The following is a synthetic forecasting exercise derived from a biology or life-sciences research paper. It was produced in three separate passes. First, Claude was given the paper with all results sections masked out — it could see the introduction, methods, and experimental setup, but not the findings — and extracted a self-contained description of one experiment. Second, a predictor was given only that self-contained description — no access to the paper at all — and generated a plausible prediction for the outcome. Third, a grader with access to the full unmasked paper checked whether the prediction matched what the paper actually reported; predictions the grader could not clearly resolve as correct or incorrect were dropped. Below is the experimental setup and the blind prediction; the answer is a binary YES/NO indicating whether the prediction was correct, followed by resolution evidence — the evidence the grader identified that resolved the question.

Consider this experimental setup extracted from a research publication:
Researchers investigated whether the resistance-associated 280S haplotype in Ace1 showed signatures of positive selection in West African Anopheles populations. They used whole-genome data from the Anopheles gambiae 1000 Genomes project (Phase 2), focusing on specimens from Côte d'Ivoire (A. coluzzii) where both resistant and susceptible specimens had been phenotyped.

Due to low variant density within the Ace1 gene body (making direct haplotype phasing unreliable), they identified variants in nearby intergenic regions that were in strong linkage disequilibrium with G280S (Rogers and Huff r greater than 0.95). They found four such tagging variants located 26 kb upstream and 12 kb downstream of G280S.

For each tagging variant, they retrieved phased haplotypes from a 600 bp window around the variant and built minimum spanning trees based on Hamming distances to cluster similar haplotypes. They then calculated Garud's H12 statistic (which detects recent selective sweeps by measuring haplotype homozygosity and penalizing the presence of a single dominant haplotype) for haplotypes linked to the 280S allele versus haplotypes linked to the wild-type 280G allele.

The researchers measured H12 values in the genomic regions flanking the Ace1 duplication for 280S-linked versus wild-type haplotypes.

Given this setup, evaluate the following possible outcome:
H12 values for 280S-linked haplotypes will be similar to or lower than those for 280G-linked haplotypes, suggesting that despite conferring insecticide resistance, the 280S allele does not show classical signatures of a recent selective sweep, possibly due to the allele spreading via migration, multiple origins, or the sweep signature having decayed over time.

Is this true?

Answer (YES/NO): NO